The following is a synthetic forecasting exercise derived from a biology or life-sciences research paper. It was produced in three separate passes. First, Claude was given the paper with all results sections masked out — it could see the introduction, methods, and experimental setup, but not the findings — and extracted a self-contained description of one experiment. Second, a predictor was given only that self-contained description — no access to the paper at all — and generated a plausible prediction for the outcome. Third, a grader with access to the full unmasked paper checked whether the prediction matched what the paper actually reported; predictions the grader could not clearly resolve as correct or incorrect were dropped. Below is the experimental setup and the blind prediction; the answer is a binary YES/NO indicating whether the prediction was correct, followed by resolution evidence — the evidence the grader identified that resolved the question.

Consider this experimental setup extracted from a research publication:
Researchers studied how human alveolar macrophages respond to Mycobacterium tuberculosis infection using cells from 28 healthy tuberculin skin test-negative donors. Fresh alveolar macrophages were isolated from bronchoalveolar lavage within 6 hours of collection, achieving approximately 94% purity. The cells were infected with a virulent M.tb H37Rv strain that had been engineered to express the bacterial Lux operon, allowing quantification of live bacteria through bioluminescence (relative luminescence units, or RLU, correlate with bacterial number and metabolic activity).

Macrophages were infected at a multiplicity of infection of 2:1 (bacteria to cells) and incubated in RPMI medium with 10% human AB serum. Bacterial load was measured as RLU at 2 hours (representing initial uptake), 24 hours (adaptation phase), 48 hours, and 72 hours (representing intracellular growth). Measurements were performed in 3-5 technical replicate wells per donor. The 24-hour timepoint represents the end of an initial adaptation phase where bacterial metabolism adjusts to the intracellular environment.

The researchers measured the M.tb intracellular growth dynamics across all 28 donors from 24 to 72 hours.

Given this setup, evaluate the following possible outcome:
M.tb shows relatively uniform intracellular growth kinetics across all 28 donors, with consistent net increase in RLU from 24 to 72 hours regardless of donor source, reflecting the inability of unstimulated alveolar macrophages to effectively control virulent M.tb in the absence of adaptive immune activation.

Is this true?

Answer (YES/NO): NO